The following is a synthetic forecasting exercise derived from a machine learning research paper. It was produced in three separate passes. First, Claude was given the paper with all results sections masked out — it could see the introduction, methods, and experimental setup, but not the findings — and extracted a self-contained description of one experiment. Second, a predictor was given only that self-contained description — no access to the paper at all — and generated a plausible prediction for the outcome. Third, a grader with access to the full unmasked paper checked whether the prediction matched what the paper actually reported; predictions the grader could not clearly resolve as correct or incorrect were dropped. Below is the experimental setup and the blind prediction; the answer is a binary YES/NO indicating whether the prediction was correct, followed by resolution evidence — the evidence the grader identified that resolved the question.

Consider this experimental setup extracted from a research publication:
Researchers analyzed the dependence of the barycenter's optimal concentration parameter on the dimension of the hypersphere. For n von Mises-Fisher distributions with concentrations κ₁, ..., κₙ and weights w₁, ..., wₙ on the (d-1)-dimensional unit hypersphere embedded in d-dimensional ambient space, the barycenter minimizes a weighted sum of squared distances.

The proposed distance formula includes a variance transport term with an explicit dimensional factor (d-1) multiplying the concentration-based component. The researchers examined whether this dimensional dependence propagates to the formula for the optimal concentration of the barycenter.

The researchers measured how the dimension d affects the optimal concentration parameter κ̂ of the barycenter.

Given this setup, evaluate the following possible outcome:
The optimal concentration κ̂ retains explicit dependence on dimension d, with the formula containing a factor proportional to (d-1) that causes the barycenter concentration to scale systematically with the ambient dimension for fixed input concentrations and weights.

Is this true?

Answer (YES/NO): NO